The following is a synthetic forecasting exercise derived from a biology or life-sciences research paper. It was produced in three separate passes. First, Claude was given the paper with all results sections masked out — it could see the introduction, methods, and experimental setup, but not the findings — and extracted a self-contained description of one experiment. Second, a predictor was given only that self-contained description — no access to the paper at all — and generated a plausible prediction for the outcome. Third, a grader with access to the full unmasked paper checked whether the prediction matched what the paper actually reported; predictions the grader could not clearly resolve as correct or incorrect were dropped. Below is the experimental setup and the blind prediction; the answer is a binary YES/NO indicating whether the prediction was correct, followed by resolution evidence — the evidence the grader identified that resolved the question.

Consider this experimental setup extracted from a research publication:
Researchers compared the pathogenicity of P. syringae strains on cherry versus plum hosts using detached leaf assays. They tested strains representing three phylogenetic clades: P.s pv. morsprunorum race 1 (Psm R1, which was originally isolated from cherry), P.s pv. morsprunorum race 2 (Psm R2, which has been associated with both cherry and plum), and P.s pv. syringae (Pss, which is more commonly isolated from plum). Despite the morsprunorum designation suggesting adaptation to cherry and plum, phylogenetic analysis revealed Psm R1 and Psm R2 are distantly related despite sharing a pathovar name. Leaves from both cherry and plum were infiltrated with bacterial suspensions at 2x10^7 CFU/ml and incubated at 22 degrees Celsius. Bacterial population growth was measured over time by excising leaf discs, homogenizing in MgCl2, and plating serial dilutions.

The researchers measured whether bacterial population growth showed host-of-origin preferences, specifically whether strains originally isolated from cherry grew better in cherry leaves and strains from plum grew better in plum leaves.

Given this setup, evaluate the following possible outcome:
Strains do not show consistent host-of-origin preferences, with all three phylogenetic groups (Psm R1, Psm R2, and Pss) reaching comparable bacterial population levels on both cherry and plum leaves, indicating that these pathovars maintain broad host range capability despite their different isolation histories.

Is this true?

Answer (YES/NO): NO